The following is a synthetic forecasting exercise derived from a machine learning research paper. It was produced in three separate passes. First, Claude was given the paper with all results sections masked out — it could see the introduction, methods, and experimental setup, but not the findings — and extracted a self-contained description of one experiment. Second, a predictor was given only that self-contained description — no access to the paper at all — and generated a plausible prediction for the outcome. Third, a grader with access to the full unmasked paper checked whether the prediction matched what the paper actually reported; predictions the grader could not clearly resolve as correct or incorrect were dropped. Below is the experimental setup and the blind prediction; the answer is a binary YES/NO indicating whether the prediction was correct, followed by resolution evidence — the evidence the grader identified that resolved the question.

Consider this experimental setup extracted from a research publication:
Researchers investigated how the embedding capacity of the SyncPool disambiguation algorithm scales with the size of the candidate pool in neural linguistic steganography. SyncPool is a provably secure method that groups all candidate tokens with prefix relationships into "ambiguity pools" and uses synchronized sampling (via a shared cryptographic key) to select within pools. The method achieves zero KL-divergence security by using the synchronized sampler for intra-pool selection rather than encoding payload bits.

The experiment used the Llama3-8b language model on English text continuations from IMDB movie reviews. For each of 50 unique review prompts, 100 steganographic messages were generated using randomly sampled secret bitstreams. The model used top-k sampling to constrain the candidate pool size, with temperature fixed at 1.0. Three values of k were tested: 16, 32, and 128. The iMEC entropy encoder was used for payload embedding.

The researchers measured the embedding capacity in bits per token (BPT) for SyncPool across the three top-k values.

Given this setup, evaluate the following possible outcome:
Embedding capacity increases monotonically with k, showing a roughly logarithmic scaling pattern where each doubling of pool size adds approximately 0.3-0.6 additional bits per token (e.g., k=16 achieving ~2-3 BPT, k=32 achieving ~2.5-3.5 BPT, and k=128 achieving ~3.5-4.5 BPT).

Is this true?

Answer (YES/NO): NO